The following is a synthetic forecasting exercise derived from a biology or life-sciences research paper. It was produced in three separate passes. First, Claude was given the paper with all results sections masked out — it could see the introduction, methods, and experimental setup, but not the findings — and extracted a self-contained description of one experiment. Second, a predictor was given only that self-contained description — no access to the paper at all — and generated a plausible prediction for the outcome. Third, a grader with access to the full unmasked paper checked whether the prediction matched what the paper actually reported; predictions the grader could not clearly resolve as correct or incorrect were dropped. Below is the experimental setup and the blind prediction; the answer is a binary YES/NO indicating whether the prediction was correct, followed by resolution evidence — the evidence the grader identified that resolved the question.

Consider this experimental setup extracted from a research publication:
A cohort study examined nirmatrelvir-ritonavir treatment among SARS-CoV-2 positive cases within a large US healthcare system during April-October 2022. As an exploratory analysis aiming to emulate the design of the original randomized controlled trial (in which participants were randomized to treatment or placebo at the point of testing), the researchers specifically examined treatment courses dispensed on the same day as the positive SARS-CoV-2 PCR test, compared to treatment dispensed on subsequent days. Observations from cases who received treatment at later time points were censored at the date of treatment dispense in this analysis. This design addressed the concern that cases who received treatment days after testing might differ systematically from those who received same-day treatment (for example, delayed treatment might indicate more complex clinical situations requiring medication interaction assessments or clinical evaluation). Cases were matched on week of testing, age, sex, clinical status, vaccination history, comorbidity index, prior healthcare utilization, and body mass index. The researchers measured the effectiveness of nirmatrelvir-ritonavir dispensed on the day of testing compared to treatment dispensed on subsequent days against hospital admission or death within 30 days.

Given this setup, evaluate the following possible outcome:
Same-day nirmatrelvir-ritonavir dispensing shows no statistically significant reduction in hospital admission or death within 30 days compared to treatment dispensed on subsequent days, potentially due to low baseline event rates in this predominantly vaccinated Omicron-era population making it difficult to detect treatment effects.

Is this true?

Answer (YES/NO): NO